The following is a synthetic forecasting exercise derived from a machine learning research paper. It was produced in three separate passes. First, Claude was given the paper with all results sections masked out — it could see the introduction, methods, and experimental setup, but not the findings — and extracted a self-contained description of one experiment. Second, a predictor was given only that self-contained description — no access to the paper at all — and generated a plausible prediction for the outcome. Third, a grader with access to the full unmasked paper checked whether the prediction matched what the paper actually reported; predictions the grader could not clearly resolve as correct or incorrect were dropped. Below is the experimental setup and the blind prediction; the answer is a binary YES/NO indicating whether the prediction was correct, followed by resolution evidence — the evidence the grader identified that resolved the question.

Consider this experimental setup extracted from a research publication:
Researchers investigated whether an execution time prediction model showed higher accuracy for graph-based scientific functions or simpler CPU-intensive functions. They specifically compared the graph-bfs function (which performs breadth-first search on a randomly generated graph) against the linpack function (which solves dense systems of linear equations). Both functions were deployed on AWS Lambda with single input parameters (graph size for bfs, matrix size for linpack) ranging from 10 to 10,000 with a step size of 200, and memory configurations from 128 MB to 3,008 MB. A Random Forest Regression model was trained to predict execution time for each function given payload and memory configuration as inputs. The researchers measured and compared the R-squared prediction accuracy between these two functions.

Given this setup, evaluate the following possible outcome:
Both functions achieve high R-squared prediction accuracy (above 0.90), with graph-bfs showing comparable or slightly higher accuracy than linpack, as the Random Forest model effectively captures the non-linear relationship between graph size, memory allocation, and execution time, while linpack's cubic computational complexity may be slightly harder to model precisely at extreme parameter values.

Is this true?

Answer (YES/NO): NO